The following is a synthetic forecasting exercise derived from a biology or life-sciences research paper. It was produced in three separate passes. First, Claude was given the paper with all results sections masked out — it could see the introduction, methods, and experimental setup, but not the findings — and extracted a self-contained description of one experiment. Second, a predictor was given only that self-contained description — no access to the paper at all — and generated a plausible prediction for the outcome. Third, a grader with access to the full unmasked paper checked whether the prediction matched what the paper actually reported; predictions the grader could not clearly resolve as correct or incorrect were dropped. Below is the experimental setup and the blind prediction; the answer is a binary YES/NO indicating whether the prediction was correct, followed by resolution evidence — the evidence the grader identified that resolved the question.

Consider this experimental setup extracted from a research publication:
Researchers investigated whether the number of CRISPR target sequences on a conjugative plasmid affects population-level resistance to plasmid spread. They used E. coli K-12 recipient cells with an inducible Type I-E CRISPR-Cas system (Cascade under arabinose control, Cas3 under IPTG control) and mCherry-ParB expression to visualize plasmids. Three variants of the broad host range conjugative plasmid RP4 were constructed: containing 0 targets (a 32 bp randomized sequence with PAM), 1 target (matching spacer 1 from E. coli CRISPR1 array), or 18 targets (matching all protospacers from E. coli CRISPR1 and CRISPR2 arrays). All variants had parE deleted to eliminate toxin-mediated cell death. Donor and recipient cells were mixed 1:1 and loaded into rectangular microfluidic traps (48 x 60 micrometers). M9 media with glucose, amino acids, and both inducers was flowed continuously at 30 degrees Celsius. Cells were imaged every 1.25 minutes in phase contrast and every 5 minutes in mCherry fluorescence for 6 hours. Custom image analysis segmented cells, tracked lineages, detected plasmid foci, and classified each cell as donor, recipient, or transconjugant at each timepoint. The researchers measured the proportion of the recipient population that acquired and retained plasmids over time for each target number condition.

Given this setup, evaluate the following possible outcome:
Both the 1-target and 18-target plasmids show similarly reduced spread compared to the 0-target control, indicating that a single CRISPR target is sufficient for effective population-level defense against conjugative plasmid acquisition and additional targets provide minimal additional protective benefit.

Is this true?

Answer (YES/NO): NO